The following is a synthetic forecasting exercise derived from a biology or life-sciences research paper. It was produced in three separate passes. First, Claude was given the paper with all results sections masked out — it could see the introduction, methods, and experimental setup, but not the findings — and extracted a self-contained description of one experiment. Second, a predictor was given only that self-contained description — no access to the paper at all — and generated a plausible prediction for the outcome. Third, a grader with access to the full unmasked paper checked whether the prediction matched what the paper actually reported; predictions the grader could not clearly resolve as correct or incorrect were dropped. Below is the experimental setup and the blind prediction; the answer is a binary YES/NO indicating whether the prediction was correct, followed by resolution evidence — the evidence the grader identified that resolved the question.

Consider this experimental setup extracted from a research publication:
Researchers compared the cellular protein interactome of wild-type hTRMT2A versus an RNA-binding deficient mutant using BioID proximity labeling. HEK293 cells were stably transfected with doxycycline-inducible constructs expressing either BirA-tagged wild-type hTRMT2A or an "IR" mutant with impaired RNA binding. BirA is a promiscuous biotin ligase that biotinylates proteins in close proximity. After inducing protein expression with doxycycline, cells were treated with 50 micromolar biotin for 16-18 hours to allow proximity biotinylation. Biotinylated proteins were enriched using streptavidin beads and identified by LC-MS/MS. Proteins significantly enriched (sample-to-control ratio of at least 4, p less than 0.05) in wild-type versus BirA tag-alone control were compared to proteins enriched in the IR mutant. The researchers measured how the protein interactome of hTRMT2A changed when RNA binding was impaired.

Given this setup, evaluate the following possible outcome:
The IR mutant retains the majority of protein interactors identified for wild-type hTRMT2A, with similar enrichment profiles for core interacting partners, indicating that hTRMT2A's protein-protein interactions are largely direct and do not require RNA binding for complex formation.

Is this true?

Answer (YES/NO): NO